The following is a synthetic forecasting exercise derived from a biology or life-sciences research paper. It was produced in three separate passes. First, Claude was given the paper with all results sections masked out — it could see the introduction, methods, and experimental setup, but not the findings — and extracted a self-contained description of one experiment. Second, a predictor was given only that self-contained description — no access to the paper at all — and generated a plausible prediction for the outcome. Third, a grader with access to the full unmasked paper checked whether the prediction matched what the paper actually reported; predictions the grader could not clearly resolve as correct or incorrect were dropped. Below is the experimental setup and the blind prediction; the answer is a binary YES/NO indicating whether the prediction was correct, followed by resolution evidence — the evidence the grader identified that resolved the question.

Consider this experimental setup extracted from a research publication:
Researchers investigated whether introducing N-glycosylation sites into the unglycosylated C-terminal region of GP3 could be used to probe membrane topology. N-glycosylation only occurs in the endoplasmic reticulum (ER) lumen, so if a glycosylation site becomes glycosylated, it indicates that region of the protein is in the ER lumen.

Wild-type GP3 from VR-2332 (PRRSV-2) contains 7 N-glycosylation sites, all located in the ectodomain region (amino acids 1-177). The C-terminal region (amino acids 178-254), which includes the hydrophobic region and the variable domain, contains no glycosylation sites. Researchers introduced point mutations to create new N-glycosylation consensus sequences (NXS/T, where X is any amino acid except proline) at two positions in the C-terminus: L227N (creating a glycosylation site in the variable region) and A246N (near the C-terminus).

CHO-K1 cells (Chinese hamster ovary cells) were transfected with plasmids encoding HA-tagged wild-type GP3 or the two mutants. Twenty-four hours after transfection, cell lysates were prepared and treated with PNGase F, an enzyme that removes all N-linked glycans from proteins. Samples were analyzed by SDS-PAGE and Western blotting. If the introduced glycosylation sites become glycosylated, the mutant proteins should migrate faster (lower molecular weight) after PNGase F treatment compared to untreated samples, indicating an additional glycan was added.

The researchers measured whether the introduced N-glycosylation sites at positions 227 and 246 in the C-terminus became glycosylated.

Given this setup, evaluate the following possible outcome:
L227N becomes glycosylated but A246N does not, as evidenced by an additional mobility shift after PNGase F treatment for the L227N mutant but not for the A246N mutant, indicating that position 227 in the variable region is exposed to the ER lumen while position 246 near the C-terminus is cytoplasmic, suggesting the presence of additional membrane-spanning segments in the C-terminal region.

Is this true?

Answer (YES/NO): NO